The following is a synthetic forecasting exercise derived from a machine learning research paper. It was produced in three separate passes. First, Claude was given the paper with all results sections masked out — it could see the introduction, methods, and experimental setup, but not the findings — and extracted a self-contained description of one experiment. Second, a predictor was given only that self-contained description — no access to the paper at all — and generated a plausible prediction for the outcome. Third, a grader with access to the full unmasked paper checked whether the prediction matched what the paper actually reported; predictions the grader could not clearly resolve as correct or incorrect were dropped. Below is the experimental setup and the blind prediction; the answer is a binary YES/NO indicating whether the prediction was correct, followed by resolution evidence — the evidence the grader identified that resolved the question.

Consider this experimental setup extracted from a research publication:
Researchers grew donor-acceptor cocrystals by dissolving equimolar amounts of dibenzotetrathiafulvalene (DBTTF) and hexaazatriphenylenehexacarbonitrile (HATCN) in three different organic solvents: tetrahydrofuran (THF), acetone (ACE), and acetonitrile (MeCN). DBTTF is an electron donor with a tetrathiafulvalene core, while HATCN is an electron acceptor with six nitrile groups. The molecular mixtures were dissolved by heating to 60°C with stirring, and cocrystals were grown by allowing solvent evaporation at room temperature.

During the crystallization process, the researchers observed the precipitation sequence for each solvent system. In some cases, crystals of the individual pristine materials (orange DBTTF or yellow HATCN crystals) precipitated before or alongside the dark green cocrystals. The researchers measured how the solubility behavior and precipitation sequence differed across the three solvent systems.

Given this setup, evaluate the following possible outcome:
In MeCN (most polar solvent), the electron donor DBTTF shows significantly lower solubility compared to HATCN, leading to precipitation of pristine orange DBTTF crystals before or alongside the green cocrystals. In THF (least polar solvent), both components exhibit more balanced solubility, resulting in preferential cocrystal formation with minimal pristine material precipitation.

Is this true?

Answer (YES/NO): YES